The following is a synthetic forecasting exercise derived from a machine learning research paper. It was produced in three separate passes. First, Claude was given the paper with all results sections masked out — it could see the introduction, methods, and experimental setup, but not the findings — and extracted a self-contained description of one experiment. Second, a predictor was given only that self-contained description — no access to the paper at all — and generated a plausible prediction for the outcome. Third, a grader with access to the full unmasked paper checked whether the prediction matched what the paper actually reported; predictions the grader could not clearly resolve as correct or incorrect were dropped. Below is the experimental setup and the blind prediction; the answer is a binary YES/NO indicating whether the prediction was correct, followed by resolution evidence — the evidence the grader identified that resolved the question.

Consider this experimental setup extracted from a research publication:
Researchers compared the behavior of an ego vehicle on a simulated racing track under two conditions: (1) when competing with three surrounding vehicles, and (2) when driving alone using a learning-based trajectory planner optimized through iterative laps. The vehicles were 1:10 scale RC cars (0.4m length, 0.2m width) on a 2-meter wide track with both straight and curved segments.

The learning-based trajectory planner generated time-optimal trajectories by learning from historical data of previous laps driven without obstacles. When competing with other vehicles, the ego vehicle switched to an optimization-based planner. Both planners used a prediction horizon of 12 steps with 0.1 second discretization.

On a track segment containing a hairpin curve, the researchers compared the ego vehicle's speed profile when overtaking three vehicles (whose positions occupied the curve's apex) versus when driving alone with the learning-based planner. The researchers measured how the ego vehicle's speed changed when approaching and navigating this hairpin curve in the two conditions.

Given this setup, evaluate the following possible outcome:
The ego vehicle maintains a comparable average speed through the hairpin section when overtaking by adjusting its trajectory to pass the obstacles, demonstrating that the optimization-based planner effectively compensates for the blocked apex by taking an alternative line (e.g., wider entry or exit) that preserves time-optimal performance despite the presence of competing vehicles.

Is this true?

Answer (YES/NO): NO